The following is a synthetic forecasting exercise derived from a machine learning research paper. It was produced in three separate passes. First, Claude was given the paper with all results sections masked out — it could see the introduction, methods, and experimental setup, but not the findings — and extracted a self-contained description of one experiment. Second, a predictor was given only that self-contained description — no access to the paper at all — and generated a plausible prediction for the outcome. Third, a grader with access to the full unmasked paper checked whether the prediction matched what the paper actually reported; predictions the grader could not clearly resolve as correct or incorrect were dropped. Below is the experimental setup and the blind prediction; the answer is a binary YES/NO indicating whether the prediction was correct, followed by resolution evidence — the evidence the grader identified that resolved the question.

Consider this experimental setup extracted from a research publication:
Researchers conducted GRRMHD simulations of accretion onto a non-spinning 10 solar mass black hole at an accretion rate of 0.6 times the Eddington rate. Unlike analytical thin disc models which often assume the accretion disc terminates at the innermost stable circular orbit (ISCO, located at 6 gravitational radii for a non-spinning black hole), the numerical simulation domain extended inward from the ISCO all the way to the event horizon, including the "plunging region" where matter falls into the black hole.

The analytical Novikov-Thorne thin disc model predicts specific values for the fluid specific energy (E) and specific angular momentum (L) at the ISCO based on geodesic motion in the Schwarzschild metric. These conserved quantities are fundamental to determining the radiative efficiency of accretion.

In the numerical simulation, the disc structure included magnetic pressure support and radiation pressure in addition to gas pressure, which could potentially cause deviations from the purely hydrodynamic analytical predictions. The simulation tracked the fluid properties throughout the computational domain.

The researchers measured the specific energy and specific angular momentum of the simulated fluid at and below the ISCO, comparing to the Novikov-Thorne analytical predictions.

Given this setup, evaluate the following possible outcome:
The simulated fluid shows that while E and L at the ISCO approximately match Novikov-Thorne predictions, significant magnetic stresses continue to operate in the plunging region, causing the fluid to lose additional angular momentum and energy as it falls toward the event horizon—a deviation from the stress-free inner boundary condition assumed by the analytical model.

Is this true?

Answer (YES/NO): NO